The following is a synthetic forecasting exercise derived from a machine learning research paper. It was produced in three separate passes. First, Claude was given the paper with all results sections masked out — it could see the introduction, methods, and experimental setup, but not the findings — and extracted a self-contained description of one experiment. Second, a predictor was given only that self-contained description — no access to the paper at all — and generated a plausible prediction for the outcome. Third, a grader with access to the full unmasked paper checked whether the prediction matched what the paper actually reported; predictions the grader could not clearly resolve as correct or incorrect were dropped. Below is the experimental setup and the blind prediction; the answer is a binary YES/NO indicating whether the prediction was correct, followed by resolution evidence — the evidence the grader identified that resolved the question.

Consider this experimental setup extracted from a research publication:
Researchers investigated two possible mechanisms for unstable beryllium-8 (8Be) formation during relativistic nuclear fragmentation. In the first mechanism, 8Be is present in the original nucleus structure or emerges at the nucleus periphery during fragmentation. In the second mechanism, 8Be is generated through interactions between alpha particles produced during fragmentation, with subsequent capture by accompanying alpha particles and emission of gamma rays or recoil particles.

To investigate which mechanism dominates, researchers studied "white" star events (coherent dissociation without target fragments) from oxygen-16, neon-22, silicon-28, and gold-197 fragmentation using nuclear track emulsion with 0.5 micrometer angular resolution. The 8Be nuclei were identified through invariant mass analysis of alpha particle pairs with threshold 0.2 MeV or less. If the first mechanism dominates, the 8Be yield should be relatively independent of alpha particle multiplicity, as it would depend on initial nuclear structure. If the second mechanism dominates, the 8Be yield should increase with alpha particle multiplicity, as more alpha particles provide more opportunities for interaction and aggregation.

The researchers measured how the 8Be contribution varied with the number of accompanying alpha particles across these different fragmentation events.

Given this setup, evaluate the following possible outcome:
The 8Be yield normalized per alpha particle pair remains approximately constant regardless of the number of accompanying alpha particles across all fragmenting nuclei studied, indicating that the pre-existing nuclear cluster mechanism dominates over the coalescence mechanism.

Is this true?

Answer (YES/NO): NO